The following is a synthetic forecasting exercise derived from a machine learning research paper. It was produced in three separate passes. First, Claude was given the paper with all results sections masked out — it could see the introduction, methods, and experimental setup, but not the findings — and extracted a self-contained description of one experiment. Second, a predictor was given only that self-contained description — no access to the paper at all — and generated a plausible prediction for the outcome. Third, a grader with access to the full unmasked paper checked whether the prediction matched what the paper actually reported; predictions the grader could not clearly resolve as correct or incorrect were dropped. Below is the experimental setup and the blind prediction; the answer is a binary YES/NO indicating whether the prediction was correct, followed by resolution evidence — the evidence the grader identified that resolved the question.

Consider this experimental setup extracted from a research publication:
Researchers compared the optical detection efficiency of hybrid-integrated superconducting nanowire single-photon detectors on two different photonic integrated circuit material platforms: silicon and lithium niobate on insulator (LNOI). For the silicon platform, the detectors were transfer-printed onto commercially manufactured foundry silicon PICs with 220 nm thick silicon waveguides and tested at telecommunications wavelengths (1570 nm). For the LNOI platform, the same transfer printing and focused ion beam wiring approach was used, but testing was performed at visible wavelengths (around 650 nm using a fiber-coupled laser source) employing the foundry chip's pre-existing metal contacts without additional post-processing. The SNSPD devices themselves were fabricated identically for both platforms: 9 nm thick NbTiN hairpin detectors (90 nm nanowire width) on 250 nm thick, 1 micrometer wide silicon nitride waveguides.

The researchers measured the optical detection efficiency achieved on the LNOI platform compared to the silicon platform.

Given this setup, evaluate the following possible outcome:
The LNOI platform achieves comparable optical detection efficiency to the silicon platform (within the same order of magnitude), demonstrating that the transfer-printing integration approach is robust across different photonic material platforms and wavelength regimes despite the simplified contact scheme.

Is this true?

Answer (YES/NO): YES